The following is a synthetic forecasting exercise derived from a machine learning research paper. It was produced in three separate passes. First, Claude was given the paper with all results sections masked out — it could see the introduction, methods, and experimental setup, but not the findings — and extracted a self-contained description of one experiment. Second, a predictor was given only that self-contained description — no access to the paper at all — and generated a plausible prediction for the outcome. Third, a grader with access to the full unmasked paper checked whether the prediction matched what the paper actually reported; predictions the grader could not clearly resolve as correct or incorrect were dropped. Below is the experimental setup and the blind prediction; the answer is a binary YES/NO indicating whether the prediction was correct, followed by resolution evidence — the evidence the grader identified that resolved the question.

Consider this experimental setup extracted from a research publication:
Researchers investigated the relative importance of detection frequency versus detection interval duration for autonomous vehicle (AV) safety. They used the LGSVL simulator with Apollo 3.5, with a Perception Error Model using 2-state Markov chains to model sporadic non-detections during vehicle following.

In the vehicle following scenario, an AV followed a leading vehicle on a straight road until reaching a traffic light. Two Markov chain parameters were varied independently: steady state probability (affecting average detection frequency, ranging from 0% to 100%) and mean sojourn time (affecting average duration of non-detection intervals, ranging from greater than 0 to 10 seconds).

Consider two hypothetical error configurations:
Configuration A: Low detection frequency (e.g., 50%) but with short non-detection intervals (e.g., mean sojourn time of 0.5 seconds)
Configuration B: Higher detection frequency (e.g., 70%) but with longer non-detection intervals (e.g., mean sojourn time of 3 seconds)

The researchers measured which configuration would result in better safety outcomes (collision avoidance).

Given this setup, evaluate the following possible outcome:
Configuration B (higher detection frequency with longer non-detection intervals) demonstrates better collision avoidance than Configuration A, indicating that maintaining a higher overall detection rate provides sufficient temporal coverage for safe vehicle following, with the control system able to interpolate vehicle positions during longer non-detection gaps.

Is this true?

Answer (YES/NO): NO